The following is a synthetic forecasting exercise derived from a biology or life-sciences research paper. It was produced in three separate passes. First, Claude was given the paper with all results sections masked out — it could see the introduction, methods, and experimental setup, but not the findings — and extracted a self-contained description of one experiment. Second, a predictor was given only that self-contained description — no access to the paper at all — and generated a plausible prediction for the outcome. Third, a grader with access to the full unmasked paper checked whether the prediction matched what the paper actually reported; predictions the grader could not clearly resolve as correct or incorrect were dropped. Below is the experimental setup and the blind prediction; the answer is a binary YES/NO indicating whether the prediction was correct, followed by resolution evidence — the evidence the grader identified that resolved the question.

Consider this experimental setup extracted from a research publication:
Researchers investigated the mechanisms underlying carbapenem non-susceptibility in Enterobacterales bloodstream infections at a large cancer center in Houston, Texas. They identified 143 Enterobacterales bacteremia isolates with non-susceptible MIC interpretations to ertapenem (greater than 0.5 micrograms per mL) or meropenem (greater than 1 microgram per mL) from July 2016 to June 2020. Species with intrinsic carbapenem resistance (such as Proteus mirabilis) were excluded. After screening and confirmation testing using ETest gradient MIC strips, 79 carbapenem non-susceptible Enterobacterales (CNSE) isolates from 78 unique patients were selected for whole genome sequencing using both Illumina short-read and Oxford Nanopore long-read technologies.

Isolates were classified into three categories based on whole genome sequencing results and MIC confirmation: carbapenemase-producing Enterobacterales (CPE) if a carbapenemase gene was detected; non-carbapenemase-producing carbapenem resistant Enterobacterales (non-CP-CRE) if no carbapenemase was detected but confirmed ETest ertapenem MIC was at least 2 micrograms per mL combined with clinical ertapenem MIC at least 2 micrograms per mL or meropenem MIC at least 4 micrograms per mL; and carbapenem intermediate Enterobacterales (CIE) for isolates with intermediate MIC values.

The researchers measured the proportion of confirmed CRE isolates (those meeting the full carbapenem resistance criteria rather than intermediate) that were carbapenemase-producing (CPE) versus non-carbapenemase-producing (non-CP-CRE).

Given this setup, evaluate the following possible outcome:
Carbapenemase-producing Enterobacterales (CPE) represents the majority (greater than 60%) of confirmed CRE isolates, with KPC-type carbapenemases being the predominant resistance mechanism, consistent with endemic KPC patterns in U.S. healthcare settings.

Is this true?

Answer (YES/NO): NO